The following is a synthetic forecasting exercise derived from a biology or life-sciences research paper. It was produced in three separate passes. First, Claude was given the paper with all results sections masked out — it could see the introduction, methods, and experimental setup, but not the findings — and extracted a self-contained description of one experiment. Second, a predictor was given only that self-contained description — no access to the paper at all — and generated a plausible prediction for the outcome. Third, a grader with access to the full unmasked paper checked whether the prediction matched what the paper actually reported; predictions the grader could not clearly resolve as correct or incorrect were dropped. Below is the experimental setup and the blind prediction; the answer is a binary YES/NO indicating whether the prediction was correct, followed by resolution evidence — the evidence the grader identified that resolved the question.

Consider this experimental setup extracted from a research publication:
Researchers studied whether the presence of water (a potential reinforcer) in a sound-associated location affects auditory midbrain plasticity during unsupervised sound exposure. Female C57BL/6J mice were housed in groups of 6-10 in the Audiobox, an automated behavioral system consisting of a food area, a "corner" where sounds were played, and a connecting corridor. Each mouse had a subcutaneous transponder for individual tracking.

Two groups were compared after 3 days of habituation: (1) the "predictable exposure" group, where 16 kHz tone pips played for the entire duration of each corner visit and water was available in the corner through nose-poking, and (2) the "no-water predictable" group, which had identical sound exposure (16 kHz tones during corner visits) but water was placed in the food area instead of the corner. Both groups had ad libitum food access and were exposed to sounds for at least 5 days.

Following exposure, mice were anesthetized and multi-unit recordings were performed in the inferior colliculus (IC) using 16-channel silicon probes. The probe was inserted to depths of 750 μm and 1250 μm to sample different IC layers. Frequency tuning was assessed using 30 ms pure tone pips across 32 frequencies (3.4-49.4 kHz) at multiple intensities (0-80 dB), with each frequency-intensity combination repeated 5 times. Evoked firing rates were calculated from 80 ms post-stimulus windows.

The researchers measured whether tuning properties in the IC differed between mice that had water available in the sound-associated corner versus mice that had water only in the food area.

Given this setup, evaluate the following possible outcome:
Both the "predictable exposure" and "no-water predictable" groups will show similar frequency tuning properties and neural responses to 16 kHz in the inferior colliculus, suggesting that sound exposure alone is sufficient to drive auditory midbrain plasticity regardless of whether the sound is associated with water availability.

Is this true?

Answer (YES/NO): YES